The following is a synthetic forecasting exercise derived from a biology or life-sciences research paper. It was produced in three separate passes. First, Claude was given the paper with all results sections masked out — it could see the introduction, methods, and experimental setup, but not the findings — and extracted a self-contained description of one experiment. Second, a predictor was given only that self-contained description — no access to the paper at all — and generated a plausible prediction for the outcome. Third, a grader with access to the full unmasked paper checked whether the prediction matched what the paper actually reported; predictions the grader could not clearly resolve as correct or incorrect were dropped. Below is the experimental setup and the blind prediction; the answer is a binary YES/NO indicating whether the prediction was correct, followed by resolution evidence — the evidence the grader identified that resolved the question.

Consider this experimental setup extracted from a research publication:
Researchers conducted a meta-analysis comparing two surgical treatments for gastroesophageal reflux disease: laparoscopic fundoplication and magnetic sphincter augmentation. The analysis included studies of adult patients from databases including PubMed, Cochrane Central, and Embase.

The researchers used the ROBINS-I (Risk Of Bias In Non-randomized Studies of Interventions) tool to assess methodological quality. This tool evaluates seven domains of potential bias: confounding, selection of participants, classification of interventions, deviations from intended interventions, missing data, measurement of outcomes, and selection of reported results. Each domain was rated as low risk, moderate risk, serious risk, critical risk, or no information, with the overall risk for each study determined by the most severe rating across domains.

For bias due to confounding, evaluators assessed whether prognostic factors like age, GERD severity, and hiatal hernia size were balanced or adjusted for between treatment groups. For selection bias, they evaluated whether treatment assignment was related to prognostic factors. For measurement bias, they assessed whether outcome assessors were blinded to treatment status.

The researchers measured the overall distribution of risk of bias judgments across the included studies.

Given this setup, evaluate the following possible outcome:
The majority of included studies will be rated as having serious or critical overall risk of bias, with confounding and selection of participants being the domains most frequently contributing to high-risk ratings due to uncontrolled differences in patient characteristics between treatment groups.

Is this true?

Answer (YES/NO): YES